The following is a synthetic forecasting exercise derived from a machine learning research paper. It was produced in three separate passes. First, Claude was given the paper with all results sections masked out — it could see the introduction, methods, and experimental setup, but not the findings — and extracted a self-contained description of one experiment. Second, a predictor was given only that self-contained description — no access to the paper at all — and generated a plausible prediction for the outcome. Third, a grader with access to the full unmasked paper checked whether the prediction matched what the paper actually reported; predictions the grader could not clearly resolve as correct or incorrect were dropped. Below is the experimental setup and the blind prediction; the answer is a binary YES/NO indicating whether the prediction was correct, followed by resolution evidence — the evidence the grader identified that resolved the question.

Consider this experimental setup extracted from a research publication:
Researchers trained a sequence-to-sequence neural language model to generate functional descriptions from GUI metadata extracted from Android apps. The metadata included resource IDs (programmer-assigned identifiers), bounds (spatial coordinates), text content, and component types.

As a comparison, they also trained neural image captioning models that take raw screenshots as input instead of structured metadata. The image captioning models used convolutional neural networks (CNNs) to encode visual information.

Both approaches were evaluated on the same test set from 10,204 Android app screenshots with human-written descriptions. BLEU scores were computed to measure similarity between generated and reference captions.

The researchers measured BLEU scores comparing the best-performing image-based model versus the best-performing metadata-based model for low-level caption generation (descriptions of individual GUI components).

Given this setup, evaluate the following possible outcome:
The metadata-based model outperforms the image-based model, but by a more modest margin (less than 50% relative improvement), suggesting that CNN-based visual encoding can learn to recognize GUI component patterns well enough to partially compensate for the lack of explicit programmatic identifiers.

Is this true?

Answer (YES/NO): NO